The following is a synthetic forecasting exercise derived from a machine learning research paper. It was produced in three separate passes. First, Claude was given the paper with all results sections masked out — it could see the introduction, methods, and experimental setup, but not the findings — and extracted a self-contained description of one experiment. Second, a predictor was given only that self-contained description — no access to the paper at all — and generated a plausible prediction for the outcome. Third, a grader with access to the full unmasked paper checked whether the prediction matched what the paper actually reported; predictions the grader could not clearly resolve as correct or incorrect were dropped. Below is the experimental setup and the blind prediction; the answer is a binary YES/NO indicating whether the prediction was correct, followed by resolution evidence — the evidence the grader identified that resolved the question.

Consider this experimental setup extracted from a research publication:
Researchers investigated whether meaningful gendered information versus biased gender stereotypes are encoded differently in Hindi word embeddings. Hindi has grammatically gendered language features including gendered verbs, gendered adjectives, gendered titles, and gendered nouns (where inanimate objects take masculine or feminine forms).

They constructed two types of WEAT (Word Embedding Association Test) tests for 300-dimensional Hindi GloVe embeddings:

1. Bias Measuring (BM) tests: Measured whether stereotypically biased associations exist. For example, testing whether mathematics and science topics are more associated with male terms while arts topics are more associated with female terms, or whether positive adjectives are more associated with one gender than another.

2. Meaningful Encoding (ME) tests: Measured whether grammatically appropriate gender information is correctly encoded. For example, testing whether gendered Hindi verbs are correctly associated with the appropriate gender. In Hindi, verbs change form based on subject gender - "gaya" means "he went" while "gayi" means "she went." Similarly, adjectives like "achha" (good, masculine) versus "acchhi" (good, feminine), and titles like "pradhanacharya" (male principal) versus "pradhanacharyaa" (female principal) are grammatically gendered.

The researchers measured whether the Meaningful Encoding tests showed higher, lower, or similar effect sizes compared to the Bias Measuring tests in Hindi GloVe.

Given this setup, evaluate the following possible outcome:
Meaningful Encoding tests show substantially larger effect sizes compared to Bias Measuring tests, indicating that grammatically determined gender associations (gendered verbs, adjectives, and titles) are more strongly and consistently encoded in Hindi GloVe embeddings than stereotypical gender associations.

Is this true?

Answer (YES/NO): YES